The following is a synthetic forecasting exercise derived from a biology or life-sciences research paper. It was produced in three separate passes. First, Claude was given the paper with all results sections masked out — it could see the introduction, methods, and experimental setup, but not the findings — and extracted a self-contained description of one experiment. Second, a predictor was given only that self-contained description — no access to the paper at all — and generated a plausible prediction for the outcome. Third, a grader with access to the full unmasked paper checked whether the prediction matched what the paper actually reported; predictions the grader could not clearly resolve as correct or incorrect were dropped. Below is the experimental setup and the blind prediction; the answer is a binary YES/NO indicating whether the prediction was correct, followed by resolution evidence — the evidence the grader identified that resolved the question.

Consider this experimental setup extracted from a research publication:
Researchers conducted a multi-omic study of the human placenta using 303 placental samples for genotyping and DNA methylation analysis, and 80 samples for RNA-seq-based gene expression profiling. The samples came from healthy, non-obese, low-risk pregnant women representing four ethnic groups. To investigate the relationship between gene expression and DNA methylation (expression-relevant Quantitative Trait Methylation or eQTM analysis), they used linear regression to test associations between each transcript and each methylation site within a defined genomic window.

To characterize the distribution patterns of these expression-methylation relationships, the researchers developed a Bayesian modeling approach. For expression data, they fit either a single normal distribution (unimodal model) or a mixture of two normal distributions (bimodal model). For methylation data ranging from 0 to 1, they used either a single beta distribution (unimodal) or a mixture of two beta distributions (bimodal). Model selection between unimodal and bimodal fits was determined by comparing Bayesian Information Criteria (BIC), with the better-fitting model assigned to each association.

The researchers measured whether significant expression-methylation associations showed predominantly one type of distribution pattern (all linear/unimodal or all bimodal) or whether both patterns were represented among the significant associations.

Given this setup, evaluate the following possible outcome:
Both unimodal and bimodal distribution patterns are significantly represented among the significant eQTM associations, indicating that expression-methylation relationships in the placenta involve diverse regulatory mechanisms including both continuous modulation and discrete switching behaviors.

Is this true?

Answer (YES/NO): YES